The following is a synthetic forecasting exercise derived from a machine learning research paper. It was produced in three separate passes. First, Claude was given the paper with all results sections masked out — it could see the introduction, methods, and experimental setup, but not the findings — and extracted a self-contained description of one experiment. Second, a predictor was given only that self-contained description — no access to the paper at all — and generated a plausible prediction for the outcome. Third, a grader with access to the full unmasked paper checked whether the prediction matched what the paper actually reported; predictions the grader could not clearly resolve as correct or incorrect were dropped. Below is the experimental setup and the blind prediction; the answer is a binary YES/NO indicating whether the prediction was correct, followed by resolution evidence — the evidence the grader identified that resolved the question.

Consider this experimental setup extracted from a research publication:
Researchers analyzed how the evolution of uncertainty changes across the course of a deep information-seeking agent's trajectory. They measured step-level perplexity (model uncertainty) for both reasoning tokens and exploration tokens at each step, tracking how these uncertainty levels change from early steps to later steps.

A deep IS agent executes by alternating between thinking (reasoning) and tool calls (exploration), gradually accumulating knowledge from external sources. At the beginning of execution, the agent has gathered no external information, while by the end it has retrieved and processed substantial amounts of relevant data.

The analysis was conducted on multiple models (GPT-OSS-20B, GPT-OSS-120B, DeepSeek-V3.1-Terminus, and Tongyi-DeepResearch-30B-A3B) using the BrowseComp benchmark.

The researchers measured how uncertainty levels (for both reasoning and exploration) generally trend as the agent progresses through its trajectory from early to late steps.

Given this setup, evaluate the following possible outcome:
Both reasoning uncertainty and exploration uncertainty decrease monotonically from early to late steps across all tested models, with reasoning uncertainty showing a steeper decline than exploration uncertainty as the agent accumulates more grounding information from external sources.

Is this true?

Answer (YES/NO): NO